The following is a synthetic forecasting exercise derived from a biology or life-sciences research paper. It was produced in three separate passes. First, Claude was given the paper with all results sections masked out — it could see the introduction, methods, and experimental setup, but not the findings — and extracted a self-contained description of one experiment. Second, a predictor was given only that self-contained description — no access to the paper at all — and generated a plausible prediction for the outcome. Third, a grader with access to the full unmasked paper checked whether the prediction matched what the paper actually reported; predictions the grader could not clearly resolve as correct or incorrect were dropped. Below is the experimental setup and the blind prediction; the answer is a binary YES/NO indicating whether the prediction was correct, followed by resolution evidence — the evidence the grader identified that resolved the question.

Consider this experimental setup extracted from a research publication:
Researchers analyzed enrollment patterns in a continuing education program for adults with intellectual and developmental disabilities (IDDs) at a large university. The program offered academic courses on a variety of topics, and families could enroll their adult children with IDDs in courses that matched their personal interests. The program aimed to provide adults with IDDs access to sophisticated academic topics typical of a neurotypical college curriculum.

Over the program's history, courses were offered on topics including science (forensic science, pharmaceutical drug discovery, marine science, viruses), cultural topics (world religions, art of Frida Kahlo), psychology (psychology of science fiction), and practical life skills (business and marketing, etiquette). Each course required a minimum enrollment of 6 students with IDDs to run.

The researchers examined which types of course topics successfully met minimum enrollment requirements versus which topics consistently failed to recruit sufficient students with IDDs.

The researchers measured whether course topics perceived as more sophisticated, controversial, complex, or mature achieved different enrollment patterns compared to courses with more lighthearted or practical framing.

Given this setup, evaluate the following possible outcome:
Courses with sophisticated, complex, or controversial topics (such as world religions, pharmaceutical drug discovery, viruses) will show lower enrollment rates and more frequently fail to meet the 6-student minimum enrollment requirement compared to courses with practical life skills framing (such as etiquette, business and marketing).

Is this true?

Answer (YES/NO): NO